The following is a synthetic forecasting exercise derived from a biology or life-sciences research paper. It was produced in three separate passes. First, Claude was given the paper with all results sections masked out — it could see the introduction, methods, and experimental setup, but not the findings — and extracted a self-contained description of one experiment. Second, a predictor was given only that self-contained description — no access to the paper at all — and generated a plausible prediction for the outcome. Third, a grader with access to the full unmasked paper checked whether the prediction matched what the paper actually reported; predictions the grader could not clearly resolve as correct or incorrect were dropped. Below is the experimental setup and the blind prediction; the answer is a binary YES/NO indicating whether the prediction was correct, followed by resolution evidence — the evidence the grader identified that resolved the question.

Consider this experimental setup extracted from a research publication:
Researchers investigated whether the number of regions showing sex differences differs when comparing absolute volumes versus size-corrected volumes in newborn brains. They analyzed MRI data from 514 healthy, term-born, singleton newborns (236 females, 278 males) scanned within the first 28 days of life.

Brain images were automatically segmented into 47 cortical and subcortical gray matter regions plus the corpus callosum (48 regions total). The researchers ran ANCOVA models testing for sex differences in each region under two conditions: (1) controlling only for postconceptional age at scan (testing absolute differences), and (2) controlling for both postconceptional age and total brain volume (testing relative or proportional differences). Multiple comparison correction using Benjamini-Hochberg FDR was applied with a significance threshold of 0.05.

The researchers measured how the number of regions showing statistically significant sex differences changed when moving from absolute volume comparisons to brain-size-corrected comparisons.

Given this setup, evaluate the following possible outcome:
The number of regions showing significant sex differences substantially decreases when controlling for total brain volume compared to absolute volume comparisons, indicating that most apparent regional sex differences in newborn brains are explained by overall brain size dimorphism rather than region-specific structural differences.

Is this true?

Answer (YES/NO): YES